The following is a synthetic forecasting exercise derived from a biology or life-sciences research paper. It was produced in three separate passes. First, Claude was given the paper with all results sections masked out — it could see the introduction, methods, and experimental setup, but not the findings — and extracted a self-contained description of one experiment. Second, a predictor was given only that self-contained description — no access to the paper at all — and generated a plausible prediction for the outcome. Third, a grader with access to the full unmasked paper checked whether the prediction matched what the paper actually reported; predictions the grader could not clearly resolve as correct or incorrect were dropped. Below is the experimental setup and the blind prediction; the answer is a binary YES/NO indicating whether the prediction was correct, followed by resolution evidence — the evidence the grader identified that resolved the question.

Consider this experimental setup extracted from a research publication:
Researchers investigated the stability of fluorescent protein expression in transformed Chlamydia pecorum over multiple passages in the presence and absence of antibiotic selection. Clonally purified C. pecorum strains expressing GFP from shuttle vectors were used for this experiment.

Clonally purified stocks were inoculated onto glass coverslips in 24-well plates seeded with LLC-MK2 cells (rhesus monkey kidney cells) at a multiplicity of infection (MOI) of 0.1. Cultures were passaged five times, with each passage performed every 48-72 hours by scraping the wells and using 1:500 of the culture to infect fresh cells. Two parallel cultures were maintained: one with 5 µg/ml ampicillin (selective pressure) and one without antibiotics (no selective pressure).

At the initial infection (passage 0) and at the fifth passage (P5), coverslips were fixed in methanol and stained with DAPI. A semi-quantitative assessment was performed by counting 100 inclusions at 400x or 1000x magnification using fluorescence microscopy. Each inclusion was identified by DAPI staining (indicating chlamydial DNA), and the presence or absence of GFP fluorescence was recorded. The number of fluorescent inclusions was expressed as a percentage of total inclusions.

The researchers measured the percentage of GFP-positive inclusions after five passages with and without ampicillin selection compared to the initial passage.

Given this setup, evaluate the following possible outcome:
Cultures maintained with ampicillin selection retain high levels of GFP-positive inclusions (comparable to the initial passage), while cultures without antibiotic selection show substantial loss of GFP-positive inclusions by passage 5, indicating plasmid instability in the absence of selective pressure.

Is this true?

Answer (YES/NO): NO